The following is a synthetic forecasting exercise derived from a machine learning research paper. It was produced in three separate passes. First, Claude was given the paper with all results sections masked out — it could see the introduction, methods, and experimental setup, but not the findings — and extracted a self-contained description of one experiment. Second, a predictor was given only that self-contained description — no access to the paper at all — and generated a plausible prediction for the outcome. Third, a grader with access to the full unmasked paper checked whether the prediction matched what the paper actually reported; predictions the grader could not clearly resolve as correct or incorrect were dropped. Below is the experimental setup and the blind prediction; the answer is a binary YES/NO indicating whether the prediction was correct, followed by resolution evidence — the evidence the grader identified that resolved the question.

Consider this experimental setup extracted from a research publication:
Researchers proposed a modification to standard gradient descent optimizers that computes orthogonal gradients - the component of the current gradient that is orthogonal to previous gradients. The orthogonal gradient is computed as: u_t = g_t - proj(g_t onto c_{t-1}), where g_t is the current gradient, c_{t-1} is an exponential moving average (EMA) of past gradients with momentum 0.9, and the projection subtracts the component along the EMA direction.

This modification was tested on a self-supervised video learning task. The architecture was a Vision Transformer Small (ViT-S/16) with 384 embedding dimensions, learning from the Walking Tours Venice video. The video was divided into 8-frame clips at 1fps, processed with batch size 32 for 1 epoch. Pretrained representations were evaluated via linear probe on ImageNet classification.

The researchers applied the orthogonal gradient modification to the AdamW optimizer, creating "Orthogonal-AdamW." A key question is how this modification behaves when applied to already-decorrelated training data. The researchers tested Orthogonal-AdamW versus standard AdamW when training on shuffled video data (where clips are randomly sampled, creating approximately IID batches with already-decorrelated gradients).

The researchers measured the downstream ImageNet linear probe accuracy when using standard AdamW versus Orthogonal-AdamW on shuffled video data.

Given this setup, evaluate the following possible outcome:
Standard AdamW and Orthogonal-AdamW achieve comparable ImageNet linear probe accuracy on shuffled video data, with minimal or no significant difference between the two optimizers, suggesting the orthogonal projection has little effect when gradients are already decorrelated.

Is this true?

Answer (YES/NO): NO